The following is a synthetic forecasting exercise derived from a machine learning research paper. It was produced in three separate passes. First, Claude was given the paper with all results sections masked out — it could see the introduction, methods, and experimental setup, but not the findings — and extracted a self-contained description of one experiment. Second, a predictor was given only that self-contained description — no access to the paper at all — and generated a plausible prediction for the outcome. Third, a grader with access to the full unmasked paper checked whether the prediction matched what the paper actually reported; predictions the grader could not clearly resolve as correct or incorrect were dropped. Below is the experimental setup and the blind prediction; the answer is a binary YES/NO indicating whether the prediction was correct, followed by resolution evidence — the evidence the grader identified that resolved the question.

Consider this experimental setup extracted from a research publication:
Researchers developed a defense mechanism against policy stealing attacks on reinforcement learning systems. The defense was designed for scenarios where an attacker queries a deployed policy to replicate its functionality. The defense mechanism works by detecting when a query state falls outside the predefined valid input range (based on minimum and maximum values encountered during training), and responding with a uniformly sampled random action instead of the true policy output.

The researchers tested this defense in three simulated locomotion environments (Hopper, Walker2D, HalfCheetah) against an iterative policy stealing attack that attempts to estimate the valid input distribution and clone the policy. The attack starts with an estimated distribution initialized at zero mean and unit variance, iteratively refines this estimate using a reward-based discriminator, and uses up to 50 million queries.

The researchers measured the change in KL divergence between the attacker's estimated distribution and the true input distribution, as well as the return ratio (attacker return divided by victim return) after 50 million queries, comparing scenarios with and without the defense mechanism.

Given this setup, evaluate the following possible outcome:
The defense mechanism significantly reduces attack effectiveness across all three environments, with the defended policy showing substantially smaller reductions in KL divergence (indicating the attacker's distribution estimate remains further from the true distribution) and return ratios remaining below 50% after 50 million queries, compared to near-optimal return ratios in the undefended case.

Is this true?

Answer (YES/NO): YES